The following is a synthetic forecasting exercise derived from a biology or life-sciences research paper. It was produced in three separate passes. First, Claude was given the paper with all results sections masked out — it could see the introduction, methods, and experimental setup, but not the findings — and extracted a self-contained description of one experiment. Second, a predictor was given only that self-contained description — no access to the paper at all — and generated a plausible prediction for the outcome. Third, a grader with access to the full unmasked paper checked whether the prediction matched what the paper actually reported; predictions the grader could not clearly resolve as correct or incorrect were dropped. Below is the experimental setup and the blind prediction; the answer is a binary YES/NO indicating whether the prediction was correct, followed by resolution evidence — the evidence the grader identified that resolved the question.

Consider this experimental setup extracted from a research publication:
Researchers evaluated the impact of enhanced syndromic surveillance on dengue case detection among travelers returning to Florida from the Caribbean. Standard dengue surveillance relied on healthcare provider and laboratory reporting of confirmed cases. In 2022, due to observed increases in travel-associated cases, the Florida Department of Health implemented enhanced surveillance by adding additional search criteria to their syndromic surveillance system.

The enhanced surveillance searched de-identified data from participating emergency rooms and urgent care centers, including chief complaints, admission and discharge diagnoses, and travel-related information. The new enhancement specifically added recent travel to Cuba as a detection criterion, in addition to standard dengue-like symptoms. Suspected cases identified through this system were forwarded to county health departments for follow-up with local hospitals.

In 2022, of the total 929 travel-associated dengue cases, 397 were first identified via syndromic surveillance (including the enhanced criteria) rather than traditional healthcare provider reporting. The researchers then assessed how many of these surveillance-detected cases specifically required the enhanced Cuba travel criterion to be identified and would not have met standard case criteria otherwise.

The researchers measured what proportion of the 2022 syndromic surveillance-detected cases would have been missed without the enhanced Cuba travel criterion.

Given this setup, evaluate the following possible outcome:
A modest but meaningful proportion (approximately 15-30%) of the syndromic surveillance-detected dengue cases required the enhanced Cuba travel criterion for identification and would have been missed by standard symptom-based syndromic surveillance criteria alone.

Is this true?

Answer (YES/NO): YES